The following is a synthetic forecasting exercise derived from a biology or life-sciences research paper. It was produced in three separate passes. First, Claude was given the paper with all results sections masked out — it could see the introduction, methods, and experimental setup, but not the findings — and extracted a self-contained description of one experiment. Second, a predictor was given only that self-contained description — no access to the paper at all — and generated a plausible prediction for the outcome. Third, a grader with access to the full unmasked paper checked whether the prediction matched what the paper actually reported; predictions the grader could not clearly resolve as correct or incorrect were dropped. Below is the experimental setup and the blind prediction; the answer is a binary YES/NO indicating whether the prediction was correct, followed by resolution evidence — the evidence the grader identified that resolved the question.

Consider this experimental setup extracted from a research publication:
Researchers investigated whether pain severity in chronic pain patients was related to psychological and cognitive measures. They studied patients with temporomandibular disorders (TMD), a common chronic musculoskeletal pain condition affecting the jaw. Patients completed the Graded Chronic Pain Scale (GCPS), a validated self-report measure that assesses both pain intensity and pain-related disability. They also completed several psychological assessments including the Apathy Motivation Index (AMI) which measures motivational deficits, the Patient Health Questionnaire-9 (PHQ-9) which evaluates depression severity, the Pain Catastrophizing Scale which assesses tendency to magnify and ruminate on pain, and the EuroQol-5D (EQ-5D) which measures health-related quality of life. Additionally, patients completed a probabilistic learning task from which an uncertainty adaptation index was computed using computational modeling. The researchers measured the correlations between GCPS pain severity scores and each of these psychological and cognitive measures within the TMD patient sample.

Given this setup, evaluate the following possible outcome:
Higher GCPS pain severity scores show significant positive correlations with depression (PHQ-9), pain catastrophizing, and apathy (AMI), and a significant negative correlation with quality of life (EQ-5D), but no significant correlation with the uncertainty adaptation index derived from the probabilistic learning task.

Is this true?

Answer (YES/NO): NO